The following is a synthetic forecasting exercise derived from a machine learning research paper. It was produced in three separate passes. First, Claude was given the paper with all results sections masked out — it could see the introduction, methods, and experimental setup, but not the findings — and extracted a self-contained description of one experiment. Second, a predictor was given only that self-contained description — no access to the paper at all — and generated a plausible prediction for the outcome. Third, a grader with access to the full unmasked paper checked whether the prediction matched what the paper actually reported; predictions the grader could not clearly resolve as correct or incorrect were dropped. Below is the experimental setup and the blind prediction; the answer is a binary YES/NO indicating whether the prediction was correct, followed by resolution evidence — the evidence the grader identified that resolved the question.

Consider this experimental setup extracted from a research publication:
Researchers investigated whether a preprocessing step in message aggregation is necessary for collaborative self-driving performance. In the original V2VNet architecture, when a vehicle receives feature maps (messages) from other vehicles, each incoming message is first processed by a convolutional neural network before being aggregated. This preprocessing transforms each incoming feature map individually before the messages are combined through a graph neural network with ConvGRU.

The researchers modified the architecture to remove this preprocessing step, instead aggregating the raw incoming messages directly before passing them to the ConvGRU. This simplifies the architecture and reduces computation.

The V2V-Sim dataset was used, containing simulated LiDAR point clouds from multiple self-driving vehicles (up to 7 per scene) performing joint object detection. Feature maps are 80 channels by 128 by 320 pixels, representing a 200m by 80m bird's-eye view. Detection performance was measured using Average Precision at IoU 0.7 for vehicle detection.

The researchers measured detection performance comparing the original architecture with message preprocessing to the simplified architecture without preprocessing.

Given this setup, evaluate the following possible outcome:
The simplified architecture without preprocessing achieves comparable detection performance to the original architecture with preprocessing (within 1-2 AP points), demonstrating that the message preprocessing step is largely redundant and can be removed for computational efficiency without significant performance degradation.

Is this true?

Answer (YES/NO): YES